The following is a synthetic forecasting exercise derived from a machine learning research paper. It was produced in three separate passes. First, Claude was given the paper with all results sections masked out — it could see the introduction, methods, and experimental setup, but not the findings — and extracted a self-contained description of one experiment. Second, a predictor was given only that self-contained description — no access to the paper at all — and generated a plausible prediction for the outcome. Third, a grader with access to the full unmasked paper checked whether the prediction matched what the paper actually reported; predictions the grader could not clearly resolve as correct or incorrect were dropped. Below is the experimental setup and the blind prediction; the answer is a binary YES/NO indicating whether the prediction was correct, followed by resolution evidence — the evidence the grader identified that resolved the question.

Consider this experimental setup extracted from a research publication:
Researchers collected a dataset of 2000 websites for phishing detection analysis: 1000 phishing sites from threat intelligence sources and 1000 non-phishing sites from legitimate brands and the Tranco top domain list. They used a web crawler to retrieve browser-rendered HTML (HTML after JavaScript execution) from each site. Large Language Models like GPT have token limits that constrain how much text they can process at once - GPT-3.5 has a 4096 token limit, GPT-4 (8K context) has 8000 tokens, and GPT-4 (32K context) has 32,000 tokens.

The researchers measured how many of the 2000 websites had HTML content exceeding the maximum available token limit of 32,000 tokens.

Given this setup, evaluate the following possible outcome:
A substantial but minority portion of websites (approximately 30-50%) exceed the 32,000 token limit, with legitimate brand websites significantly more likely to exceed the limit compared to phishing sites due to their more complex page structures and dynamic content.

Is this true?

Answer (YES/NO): YES